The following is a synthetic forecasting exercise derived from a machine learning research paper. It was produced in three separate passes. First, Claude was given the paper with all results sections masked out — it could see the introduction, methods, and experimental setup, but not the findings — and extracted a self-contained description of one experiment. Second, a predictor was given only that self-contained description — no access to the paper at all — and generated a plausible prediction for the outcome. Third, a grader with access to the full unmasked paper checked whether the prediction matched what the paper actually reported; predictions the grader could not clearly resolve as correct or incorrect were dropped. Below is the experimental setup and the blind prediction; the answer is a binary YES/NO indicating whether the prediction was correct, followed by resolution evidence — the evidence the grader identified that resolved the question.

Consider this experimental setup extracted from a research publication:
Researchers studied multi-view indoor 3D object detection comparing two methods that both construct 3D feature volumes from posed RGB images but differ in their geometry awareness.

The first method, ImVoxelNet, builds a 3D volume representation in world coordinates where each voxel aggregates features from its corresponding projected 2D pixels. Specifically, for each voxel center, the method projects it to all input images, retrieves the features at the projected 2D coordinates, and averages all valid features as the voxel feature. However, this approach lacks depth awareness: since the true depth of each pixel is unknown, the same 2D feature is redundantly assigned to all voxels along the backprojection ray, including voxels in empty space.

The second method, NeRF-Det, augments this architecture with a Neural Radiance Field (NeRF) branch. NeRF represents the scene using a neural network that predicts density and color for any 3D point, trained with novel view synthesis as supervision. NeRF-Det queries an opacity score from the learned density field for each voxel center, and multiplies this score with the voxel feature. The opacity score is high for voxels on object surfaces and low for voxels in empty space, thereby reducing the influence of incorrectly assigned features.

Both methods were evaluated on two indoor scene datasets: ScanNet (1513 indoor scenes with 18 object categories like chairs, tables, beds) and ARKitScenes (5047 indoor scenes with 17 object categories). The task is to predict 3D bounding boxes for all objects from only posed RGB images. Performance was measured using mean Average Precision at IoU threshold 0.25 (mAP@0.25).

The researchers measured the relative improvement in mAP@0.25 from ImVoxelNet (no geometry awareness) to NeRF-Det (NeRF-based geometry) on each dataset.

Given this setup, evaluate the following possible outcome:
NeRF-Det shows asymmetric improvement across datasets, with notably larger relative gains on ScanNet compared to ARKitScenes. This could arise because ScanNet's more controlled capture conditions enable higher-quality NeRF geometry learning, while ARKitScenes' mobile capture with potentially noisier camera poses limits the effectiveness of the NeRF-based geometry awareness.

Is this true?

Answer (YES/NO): NO